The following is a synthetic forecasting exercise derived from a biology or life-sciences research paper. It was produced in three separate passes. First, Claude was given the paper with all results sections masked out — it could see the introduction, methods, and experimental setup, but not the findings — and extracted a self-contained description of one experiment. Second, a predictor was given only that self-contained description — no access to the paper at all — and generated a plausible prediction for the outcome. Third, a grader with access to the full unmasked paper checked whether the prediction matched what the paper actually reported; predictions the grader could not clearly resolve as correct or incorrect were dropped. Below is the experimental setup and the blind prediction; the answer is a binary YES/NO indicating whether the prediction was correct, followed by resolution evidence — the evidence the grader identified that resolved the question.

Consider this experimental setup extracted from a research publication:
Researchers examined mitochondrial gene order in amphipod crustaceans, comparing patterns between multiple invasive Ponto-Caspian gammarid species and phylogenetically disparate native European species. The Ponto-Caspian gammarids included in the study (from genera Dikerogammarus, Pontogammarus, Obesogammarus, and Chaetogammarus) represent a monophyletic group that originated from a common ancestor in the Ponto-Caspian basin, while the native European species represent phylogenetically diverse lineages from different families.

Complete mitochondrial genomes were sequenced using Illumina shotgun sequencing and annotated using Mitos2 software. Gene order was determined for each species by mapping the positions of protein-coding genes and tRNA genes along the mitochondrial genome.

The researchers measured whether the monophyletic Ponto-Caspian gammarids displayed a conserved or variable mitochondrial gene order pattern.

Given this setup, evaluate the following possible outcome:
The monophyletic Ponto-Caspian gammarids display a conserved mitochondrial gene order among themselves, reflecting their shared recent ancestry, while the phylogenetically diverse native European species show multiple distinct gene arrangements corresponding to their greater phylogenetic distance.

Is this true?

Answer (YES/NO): YES